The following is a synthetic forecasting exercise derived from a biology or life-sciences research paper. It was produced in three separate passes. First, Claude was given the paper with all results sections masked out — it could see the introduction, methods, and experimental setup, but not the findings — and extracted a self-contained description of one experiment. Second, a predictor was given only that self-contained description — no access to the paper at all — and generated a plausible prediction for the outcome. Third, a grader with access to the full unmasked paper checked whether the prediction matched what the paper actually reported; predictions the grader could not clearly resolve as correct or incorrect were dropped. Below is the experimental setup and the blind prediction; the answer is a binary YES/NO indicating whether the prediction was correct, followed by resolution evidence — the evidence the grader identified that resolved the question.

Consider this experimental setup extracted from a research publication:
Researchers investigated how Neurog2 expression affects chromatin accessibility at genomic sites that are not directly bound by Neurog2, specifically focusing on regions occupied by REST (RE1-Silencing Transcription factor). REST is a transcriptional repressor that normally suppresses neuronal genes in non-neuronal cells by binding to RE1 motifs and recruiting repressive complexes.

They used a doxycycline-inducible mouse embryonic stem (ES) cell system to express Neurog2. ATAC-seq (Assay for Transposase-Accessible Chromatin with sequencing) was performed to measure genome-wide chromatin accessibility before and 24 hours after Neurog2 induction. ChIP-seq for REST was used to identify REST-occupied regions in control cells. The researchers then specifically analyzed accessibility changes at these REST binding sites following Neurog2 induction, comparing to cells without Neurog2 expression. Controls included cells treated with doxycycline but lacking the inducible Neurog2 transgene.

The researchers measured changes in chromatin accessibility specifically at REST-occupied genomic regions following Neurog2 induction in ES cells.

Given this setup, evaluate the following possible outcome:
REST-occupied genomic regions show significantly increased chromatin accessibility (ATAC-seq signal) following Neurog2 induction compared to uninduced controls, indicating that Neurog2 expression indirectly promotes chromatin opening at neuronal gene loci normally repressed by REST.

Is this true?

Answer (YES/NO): NO